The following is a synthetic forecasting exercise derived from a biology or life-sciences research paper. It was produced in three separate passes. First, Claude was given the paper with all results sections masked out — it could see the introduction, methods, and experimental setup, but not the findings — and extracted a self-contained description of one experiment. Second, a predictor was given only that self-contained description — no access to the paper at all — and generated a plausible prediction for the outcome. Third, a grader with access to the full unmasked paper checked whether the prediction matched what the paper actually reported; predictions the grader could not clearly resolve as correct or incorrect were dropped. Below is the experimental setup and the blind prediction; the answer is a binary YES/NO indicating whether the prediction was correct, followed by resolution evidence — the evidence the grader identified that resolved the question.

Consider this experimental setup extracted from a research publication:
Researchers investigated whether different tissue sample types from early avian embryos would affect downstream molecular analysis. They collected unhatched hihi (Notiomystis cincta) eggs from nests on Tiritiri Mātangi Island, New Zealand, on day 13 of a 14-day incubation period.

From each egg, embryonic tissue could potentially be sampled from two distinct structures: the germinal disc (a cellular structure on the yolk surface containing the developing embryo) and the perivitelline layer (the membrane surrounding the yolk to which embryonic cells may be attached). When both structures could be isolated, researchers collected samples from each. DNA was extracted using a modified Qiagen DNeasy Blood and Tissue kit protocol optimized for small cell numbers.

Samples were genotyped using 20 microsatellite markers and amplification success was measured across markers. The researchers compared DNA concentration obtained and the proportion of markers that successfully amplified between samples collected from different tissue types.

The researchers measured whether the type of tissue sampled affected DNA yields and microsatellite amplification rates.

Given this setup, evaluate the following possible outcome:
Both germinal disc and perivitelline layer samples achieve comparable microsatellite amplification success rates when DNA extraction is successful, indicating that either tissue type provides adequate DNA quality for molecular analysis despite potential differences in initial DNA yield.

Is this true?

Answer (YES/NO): NO